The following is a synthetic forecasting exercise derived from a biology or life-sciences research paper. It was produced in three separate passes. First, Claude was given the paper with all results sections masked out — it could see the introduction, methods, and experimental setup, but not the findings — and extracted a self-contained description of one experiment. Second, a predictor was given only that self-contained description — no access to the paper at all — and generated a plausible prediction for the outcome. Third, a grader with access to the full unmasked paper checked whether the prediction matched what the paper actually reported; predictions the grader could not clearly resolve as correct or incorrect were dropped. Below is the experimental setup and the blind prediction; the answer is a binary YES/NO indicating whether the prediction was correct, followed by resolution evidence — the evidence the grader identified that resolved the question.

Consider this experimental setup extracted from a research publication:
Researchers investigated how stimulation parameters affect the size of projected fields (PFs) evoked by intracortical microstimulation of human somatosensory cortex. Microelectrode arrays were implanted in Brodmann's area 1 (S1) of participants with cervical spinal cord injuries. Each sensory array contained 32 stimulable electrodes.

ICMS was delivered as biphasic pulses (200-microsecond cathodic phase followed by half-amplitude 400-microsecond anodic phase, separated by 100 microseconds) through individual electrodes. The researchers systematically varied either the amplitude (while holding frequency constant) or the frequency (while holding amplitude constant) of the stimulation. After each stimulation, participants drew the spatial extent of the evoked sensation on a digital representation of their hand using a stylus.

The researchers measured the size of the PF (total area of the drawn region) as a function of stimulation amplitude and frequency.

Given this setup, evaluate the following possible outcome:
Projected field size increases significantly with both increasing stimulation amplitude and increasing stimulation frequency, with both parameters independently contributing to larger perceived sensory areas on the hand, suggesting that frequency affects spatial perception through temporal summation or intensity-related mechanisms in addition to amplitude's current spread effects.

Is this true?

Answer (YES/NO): YES